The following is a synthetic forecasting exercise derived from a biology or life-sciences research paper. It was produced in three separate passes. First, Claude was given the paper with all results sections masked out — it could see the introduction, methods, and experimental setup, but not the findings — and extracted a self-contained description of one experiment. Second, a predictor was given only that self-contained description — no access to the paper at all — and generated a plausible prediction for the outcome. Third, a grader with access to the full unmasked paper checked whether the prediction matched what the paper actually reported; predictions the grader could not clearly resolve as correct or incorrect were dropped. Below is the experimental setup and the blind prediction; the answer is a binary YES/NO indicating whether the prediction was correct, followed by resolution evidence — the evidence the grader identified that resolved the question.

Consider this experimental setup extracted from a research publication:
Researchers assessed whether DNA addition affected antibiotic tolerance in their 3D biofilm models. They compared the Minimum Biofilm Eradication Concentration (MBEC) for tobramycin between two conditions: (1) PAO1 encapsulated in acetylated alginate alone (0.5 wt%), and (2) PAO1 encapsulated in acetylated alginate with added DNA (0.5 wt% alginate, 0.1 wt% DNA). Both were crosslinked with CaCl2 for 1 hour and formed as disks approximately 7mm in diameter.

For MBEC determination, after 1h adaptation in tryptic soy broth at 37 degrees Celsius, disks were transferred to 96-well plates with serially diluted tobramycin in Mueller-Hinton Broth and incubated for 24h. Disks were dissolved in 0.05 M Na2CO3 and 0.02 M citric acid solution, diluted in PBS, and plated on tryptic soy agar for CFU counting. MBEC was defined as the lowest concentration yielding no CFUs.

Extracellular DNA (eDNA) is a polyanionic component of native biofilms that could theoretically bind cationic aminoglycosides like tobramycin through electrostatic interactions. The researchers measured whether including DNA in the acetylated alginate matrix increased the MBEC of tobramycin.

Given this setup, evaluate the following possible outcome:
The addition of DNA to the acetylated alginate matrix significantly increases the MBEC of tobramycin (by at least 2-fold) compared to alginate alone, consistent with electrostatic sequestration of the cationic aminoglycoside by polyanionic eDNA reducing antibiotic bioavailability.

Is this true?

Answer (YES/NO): NO